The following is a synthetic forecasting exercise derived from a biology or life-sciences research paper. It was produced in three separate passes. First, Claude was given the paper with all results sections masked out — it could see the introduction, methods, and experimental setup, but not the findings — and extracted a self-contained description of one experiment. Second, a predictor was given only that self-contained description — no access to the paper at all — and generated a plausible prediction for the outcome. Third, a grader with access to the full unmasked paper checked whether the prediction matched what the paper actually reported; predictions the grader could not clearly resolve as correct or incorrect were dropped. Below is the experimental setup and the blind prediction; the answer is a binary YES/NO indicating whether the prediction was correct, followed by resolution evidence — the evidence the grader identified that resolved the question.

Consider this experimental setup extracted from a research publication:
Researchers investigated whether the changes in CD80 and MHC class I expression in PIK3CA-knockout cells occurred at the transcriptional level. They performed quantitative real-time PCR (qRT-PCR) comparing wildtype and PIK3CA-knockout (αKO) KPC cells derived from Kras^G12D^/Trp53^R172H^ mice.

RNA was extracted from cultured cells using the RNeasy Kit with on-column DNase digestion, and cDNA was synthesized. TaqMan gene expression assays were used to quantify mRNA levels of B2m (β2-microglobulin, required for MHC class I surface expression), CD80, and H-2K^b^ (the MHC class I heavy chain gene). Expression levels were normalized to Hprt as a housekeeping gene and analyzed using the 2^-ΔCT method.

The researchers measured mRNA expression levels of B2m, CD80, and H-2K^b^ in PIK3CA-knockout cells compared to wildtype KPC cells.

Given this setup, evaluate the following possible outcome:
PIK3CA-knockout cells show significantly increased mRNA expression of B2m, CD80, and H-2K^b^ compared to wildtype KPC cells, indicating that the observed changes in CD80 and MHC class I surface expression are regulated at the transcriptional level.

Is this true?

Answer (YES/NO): NO